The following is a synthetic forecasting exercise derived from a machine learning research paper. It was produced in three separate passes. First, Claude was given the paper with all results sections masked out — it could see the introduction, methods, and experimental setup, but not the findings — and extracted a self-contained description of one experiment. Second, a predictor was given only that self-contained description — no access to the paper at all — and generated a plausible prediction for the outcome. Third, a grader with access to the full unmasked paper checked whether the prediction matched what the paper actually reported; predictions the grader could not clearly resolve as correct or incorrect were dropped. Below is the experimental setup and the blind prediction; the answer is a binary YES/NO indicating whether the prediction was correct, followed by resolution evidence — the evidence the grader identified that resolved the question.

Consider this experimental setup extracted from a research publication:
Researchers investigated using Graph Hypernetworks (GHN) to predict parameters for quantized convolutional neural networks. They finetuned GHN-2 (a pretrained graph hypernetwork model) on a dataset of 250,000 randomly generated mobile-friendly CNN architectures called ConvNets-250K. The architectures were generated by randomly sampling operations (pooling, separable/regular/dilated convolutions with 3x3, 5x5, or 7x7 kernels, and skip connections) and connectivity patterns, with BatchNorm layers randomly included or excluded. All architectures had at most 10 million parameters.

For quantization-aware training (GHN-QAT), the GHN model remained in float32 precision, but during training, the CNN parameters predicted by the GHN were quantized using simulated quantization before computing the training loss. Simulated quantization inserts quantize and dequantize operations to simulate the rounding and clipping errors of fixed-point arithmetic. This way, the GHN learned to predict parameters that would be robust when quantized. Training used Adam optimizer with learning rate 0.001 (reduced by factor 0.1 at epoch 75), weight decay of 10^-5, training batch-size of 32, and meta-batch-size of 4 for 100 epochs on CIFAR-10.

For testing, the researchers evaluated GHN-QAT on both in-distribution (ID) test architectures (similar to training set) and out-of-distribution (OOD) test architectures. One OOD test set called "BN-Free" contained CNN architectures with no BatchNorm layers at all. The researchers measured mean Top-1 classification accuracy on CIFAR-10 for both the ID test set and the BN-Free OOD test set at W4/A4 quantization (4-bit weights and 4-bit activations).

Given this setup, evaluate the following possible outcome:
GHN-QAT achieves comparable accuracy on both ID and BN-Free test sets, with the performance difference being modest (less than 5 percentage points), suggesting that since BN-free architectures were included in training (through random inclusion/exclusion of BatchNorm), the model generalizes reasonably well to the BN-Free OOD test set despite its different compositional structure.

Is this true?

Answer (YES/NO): NO